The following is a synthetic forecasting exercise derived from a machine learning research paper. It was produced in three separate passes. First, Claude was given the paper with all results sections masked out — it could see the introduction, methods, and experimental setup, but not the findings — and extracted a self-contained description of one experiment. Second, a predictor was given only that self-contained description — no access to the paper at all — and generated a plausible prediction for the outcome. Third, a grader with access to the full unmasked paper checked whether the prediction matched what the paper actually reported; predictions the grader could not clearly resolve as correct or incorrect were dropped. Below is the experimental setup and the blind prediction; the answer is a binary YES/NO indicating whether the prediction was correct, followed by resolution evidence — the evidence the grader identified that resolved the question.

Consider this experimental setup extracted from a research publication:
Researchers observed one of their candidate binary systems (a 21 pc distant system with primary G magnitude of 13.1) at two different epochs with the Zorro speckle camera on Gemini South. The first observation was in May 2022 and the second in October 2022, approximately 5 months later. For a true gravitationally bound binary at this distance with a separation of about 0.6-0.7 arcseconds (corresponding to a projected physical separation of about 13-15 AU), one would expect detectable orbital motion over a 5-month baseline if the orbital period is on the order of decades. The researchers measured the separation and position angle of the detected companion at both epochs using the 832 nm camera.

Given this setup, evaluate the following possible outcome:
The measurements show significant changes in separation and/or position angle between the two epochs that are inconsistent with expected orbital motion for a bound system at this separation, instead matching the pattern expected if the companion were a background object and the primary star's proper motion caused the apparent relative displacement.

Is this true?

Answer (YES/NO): NO